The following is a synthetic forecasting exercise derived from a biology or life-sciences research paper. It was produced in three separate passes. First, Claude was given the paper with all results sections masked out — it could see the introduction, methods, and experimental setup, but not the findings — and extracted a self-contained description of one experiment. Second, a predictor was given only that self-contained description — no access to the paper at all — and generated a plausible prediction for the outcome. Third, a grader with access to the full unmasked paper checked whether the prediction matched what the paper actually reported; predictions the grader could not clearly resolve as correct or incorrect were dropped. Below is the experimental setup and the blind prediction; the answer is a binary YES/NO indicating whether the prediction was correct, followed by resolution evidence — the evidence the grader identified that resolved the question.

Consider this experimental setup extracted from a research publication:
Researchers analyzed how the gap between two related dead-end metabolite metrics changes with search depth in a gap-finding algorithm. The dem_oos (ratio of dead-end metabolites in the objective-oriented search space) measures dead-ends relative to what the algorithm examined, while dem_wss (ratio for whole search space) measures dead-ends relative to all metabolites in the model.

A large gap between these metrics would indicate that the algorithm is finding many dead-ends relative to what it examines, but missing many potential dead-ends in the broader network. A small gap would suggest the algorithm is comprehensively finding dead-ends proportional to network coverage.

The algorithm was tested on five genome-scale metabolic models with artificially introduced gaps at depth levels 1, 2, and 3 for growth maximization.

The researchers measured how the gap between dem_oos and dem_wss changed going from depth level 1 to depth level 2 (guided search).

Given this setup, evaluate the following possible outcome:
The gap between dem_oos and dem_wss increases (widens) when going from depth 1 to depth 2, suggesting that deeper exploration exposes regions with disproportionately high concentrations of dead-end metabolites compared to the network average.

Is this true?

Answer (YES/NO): NO